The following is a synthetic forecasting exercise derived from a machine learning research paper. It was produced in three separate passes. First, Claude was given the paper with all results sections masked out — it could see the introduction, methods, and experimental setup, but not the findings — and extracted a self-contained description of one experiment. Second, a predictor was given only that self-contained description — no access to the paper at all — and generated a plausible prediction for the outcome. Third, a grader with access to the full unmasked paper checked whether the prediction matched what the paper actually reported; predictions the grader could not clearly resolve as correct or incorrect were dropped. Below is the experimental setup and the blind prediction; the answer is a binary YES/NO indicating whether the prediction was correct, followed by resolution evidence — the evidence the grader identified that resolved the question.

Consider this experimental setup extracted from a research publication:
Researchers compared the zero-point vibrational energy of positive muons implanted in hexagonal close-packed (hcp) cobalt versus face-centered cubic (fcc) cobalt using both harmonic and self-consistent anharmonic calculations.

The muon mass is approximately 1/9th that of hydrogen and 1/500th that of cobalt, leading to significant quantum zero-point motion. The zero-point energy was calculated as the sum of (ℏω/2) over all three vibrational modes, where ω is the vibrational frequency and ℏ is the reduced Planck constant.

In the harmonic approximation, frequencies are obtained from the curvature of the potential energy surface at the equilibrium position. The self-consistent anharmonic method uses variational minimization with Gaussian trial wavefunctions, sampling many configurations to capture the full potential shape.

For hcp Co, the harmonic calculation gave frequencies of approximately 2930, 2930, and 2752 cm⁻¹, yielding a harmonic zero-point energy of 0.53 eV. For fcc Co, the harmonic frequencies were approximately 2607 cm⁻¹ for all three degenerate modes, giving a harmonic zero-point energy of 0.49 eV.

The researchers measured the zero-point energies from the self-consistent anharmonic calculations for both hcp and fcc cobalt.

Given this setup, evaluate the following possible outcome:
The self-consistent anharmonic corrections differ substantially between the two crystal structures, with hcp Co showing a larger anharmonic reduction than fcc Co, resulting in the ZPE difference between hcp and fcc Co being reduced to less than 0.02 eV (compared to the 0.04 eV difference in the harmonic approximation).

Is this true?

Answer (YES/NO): NO